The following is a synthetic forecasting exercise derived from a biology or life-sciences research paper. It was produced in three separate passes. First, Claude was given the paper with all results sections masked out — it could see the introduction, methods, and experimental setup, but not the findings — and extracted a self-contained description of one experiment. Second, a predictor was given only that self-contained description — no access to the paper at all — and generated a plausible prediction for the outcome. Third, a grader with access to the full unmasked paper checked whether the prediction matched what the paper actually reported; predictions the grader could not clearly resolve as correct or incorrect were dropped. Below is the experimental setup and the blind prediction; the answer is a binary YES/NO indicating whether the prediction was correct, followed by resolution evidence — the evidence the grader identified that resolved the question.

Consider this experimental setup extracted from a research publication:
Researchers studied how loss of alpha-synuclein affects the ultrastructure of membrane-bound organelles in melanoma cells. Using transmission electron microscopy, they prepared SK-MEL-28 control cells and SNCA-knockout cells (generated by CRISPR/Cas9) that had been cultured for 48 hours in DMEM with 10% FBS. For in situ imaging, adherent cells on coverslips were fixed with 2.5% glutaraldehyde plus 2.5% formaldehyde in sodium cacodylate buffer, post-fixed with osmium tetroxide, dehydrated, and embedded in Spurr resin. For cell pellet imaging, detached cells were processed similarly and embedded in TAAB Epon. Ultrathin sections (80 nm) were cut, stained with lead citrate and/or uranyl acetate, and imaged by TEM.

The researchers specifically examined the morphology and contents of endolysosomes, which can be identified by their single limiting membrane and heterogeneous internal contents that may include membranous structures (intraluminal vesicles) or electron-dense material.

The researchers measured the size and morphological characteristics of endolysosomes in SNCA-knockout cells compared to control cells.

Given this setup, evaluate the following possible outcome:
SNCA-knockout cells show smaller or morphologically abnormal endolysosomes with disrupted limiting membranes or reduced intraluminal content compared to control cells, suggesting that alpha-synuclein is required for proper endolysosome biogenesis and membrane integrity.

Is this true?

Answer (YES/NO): NO